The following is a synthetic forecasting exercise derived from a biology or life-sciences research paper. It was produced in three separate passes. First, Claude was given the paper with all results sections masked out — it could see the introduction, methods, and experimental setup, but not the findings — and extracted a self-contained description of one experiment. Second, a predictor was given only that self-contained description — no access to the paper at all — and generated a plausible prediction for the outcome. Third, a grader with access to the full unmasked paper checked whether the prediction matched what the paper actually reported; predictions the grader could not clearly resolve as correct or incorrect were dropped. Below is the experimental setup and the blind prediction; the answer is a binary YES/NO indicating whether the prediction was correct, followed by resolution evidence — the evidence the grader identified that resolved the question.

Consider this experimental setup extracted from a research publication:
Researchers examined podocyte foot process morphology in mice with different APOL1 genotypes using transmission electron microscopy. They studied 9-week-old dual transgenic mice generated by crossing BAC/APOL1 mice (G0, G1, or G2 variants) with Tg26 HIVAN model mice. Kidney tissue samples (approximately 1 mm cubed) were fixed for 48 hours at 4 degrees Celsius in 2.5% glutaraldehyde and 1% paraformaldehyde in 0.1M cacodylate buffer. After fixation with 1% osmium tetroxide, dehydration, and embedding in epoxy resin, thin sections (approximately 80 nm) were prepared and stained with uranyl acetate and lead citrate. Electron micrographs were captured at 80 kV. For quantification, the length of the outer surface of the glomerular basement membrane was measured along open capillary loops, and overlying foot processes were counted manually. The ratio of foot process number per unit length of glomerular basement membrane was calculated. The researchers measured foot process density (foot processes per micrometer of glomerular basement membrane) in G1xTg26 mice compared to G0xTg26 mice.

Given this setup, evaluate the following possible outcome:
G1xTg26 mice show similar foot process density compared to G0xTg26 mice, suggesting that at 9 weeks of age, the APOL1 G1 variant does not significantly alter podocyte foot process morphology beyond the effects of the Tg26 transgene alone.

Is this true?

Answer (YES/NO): NO